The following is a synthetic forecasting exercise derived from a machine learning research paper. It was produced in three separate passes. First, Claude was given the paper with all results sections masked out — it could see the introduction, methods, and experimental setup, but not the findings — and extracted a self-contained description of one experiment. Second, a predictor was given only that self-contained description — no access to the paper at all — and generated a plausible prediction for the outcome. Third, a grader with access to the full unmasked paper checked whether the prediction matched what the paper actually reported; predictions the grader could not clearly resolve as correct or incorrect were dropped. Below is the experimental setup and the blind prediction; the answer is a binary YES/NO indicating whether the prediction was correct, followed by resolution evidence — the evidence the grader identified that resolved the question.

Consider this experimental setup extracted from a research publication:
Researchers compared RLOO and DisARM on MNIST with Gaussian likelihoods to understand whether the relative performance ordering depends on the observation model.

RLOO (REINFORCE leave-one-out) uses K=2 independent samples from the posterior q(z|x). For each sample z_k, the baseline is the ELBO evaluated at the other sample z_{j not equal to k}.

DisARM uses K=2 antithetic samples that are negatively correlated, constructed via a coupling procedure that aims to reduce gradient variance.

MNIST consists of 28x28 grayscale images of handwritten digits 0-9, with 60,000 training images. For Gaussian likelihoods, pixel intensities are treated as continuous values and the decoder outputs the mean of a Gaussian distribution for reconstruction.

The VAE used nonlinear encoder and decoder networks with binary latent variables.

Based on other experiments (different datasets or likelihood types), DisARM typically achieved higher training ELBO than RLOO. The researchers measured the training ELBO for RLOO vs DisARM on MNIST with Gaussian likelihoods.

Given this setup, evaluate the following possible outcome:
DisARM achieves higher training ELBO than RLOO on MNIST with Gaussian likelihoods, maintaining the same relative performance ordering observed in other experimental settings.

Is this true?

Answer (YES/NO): NO